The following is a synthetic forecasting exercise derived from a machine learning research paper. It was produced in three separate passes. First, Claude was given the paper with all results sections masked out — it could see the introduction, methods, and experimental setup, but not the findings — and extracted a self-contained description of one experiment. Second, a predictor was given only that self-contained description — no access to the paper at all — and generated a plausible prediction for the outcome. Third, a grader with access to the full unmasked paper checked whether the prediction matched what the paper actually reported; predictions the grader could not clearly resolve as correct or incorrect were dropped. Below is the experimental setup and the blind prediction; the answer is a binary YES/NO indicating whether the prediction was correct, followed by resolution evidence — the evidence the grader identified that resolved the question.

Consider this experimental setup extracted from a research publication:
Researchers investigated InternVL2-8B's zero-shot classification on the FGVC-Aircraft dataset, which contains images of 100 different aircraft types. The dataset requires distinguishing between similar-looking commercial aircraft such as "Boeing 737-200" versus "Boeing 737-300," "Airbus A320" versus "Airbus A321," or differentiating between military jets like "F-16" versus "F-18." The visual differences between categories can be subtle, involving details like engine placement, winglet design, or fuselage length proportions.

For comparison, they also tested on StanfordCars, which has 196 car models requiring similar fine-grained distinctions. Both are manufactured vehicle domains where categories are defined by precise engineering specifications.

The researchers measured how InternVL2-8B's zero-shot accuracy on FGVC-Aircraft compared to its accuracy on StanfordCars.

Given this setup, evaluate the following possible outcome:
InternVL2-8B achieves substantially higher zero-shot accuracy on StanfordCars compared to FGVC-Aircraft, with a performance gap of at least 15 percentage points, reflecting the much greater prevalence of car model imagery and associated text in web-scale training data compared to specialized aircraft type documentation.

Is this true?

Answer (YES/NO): NO